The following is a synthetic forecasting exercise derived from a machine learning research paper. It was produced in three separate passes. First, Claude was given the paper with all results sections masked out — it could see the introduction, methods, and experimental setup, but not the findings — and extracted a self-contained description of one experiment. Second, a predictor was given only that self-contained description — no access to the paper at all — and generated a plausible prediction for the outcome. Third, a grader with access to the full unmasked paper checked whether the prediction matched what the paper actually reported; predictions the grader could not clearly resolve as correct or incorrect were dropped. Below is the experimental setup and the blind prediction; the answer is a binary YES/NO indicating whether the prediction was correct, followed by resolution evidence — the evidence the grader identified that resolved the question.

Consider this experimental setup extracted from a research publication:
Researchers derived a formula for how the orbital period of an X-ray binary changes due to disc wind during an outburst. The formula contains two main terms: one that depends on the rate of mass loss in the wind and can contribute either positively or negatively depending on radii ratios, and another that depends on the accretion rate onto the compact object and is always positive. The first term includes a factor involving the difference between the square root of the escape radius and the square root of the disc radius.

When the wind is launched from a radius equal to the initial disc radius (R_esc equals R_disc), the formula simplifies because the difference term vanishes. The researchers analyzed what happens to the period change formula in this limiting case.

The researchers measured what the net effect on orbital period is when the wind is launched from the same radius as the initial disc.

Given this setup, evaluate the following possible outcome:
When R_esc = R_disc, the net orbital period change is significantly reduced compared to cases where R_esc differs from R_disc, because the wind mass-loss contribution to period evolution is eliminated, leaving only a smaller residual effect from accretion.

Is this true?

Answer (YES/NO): NO